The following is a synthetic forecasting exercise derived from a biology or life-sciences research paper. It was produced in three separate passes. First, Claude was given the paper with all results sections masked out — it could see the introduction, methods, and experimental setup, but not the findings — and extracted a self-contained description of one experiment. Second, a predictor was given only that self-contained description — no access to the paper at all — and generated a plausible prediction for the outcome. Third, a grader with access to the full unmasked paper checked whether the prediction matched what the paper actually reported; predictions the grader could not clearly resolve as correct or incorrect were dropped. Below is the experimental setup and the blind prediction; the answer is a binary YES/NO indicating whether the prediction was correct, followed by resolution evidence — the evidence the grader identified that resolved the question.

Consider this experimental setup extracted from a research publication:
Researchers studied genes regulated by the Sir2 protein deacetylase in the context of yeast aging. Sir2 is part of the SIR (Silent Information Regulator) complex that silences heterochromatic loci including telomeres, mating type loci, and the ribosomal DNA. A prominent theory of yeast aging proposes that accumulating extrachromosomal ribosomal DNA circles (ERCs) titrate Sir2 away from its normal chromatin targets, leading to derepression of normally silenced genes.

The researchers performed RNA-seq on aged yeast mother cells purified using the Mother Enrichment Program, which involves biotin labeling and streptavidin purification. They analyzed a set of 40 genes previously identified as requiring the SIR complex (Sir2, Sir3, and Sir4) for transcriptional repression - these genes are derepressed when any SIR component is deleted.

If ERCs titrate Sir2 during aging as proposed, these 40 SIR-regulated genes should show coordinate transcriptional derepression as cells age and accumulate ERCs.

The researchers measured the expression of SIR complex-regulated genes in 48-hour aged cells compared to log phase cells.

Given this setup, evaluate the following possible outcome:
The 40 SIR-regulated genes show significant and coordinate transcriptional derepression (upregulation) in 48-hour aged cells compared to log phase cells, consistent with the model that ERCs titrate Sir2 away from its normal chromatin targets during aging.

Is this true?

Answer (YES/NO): NO